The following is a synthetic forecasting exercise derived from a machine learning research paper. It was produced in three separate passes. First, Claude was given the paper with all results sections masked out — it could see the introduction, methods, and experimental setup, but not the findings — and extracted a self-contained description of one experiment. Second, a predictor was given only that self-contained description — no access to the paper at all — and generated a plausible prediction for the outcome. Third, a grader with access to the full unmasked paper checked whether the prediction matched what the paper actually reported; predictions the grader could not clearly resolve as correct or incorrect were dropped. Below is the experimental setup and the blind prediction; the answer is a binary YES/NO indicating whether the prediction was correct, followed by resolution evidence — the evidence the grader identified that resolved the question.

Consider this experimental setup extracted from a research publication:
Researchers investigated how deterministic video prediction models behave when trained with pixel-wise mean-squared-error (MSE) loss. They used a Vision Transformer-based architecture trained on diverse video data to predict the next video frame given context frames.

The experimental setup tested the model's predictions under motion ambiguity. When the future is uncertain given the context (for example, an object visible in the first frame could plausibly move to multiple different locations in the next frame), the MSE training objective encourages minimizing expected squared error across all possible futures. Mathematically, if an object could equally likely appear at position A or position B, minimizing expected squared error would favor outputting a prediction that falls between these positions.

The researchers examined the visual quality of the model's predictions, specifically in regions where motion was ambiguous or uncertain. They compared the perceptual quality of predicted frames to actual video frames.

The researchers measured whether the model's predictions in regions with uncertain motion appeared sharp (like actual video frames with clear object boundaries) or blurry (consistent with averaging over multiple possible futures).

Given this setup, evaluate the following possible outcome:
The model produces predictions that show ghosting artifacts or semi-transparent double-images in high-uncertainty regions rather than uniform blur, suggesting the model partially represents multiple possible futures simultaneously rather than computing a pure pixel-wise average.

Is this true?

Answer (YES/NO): NO